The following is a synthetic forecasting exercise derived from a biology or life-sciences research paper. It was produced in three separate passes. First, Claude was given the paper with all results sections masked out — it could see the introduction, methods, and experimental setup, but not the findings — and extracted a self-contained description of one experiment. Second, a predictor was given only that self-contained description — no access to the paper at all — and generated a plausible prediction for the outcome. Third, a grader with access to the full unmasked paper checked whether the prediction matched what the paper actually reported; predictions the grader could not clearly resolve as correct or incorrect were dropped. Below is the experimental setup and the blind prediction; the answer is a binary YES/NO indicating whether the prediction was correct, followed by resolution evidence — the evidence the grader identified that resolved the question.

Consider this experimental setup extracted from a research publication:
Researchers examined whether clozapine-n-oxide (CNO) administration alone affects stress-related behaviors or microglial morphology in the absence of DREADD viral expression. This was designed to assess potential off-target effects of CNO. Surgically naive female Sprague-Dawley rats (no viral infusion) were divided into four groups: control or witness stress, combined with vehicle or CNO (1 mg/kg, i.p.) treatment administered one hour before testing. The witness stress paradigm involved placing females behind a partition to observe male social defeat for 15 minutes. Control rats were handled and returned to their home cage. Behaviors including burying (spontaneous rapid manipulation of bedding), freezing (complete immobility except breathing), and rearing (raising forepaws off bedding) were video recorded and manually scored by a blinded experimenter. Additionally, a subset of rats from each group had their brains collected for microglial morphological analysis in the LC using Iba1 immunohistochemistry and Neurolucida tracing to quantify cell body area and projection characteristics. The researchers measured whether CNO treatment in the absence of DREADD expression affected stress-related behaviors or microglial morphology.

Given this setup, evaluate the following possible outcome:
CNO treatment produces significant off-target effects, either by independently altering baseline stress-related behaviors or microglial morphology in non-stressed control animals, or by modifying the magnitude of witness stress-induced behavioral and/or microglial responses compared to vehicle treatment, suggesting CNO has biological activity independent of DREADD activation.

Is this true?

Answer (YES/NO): NO